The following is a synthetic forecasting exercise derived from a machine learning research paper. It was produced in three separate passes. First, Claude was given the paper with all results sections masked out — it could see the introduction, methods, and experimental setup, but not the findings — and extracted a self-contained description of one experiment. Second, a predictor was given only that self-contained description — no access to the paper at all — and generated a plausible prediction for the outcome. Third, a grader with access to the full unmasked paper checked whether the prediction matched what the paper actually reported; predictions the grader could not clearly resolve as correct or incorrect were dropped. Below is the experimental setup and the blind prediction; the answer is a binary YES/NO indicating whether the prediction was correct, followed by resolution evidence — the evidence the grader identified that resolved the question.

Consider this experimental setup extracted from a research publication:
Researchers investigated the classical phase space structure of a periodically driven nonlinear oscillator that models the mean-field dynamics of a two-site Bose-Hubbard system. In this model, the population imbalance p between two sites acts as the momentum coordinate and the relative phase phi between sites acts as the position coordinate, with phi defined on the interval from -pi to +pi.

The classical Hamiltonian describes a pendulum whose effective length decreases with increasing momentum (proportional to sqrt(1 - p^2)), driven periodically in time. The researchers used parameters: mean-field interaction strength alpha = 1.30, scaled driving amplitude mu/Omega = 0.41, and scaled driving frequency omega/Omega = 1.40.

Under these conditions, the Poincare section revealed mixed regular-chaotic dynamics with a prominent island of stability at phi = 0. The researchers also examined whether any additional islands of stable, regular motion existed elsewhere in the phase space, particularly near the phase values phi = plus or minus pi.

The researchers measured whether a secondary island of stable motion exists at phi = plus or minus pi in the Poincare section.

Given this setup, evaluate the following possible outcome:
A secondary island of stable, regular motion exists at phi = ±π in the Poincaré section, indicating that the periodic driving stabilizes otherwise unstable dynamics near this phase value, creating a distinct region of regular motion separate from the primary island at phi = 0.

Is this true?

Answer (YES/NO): YES